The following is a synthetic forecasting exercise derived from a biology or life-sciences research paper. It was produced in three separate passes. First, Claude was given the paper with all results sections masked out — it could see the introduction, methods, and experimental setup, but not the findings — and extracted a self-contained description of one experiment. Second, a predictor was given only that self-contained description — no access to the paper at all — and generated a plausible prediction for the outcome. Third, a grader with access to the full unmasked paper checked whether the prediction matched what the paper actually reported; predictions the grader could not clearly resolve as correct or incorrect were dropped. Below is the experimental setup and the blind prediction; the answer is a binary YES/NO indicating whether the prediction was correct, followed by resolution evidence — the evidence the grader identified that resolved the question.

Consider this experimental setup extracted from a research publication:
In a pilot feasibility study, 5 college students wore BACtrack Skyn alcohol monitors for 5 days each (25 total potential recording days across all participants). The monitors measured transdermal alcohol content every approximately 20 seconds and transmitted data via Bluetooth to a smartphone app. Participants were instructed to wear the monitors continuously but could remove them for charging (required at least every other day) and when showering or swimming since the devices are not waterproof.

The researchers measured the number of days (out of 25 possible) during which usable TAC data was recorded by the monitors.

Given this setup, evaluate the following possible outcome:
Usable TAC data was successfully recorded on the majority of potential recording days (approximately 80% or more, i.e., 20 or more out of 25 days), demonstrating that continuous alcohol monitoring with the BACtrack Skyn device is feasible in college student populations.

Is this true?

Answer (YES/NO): YES